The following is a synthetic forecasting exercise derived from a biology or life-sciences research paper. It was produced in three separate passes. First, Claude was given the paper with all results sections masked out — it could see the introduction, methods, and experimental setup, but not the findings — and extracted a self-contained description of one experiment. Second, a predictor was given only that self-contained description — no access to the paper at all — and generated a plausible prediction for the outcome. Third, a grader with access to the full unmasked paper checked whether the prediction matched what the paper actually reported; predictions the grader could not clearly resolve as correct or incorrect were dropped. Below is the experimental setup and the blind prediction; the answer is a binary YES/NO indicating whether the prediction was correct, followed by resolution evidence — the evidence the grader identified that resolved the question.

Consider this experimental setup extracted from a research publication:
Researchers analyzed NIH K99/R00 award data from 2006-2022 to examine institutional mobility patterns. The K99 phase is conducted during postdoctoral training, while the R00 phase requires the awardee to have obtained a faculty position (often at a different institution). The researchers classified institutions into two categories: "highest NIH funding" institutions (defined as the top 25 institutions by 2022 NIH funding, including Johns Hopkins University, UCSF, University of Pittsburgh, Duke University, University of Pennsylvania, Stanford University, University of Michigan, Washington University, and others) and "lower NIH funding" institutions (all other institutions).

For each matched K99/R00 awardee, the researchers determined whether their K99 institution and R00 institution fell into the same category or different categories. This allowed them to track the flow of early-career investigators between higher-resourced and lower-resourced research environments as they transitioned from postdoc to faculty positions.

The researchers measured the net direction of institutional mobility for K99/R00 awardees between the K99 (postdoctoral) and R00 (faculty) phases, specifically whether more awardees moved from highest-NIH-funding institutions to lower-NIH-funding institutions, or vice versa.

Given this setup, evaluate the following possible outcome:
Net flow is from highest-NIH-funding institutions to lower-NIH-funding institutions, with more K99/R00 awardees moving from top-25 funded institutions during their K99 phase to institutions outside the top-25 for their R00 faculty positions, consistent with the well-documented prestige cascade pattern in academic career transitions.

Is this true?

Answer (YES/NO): YES